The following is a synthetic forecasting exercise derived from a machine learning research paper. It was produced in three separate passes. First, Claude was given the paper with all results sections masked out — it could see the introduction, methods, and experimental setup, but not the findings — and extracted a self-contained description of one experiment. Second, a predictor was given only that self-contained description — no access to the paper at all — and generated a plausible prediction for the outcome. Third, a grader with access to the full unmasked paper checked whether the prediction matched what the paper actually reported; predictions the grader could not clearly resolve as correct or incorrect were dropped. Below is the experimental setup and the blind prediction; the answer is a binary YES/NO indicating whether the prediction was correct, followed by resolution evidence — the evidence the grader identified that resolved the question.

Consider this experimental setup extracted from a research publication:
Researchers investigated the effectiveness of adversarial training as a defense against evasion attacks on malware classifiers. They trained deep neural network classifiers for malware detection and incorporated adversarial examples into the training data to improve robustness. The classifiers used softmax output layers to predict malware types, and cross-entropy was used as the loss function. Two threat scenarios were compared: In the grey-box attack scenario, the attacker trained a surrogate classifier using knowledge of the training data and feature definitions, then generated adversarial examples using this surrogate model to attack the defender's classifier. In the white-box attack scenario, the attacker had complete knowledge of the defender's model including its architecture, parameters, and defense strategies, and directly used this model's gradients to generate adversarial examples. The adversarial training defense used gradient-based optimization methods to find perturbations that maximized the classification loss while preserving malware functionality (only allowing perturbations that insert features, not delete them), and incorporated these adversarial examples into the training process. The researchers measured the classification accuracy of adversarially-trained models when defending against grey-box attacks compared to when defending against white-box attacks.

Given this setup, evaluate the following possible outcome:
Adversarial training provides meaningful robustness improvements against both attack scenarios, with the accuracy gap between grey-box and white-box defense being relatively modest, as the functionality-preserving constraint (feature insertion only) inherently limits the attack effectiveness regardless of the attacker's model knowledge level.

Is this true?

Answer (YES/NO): NO